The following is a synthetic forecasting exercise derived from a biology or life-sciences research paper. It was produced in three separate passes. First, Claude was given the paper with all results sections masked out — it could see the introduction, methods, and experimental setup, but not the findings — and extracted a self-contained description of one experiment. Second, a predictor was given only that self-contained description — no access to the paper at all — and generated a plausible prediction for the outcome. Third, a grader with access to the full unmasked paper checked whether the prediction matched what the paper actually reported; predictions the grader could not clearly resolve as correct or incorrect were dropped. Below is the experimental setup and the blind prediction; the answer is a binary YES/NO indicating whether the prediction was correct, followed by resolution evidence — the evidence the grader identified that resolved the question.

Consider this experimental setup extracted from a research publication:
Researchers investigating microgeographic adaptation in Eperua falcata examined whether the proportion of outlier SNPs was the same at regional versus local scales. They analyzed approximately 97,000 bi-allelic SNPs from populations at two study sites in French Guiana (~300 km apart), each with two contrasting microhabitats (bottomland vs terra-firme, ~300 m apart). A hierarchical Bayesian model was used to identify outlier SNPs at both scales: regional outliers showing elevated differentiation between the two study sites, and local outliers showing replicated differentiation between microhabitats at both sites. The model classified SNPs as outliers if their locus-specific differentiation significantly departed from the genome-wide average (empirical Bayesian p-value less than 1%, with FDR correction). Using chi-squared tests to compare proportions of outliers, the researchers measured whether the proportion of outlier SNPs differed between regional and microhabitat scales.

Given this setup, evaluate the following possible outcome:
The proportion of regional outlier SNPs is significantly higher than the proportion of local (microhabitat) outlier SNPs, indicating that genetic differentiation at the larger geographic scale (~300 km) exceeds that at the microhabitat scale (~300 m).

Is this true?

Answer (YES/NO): YES